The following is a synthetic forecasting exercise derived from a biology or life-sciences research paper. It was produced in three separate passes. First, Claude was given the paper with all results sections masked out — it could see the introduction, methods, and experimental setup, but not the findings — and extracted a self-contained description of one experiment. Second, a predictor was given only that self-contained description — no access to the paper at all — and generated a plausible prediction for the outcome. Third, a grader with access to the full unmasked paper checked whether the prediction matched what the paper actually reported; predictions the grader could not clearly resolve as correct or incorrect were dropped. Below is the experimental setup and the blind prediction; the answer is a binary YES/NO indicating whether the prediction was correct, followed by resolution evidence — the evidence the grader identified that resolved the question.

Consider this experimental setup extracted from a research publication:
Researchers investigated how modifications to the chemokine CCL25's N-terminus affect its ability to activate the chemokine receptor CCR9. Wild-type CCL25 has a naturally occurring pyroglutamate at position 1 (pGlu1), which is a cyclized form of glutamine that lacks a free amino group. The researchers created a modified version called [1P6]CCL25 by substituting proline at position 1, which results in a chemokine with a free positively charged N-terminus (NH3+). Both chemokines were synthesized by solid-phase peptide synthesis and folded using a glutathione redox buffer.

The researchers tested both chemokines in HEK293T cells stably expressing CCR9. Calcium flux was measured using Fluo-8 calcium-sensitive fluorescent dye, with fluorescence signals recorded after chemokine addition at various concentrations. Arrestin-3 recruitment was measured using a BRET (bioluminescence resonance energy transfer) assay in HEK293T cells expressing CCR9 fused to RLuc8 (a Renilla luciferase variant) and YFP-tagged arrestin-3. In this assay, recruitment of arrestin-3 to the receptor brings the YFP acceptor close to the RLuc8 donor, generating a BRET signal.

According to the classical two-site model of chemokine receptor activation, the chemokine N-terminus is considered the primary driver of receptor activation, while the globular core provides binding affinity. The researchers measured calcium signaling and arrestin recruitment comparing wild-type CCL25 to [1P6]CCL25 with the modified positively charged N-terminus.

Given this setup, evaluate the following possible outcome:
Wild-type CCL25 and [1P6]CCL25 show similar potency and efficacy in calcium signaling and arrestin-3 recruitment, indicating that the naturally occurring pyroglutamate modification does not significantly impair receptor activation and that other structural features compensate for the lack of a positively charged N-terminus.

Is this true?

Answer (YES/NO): NO